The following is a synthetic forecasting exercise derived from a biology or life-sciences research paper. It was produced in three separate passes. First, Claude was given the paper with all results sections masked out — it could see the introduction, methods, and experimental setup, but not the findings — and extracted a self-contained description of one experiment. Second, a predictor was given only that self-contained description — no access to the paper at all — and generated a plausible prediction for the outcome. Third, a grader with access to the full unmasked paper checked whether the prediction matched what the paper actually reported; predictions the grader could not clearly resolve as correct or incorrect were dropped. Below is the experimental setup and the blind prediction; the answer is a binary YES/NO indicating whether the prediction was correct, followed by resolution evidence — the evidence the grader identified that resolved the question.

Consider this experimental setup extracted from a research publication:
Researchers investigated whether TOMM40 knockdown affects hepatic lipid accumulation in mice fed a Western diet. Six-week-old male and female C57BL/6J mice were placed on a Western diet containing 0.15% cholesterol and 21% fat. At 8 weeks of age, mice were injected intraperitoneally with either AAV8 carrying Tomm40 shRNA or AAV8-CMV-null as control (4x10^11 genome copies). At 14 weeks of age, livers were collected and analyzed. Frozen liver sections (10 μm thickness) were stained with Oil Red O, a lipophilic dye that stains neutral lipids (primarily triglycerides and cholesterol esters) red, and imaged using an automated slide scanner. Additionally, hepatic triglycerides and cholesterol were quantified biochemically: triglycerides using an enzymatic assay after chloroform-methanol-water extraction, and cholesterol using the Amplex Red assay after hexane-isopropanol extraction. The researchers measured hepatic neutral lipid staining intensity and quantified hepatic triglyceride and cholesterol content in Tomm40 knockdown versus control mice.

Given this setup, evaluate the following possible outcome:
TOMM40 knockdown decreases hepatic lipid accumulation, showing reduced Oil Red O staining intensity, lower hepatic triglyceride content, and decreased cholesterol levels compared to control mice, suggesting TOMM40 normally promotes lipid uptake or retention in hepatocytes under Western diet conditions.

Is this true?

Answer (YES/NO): NO